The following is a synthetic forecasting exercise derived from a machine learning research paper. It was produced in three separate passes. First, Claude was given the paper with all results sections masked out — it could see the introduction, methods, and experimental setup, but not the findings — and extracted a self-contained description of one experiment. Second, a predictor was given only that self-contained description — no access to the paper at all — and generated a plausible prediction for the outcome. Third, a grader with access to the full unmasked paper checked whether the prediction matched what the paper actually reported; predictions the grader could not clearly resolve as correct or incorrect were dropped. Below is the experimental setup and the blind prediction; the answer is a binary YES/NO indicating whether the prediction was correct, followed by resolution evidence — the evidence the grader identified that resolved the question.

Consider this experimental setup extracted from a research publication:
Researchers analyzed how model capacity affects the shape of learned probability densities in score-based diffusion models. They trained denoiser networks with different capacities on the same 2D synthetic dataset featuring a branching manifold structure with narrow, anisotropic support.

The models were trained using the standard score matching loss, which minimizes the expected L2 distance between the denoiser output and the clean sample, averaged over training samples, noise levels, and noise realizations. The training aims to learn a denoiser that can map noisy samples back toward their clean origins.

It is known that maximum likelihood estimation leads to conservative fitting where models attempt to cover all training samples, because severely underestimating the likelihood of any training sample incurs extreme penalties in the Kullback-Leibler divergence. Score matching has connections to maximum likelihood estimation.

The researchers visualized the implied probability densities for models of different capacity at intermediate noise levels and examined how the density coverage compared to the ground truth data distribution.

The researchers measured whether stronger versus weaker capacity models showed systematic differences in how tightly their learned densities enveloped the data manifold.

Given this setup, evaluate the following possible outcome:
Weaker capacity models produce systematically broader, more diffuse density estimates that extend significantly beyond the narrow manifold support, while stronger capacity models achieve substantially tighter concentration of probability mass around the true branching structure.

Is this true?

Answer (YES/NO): YES